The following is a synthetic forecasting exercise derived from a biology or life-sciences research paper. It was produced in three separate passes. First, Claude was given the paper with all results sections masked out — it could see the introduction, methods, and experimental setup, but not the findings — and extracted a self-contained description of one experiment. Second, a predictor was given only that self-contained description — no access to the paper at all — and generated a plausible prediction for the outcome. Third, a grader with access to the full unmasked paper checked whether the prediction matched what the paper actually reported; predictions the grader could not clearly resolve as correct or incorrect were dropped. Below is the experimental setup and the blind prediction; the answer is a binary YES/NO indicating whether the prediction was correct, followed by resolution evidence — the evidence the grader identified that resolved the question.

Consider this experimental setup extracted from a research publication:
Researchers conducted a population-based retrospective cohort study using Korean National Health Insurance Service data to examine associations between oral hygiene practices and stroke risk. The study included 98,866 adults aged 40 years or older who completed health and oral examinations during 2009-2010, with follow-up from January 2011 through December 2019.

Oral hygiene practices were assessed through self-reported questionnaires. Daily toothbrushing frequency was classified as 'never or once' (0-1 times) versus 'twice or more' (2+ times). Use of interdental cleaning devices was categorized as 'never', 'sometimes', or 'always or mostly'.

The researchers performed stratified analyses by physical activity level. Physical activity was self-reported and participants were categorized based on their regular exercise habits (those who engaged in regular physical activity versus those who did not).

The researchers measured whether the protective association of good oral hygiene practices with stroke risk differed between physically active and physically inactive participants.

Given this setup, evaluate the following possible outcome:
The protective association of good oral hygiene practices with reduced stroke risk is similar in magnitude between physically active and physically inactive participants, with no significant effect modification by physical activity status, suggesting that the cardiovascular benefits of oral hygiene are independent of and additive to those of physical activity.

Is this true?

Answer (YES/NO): YES